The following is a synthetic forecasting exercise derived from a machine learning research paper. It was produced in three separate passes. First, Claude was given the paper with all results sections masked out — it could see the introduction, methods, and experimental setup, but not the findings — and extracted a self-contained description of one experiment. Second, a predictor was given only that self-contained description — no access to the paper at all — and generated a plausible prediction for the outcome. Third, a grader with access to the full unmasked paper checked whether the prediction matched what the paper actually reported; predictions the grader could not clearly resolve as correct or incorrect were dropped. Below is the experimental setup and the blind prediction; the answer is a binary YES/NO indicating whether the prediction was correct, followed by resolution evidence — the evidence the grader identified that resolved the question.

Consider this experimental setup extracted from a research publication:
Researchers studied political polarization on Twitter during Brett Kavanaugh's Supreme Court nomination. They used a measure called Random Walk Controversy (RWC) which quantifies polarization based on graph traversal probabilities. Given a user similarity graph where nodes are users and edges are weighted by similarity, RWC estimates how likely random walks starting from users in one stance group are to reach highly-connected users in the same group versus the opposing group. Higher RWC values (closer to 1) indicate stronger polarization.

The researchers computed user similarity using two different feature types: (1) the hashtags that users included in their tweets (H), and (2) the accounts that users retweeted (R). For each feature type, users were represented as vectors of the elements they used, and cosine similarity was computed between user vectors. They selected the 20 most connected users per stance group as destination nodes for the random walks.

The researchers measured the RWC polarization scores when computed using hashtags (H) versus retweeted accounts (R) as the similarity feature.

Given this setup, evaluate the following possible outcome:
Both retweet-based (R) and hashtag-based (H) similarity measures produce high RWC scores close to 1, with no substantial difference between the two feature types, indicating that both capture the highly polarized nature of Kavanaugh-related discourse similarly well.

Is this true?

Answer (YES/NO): NO